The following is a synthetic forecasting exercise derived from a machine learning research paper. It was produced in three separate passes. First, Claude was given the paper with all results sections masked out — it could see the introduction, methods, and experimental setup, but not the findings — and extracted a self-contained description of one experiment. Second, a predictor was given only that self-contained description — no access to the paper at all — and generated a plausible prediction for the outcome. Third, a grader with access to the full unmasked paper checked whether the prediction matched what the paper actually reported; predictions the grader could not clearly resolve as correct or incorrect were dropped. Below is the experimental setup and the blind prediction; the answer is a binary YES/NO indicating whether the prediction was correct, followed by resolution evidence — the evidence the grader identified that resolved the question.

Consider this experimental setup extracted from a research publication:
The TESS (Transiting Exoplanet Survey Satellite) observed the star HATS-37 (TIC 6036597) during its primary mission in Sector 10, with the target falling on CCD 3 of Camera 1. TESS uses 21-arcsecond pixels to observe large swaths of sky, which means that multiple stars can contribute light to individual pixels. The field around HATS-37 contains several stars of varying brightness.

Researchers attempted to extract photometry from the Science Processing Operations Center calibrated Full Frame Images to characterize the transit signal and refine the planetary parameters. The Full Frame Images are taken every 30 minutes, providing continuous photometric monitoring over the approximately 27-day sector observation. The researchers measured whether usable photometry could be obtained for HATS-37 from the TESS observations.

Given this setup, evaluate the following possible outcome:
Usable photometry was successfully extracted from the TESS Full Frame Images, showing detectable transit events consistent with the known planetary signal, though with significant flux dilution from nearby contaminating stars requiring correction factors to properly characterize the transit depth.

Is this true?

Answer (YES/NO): NO